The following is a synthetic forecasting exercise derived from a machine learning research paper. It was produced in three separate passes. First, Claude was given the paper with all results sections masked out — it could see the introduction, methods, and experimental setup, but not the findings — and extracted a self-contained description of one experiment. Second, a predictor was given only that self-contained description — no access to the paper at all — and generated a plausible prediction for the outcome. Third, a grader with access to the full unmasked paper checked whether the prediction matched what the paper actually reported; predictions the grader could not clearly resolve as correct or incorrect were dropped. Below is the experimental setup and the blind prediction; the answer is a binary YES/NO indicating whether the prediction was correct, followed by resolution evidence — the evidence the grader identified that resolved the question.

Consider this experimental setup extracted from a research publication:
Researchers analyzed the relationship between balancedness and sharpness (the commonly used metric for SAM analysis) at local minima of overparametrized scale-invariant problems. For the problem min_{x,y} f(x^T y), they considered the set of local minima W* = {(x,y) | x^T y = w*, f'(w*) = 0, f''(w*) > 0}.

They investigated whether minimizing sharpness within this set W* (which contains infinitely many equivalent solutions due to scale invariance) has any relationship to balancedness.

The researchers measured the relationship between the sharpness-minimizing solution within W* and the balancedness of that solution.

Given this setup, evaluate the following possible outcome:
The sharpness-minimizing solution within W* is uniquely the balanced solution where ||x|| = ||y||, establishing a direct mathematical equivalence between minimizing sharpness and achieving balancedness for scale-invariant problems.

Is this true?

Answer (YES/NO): YES